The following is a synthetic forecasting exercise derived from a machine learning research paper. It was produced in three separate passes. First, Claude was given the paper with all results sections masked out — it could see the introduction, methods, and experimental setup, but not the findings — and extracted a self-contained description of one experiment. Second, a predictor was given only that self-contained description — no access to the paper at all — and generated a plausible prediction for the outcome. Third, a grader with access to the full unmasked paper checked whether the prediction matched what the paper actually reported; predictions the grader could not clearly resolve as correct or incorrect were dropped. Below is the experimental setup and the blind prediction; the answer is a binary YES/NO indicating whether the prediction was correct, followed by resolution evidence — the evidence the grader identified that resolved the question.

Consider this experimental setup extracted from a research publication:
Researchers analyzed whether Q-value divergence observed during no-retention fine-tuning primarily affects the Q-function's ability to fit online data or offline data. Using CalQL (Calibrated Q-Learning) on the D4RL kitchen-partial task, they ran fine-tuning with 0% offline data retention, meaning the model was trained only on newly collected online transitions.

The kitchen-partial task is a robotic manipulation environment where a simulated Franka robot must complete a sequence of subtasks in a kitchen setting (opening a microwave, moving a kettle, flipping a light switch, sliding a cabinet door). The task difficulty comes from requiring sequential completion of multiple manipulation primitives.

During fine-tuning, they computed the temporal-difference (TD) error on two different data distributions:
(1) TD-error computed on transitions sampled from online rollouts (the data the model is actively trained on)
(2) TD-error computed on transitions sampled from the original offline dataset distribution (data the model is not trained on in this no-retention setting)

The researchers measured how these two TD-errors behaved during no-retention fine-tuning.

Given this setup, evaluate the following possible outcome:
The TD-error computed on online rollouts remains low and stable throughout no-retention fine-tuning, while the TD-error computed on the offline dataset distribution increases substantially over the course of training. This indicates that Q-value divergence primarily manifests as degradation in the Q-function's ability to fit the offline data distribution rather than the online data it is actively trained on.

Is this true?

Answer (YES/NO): YES